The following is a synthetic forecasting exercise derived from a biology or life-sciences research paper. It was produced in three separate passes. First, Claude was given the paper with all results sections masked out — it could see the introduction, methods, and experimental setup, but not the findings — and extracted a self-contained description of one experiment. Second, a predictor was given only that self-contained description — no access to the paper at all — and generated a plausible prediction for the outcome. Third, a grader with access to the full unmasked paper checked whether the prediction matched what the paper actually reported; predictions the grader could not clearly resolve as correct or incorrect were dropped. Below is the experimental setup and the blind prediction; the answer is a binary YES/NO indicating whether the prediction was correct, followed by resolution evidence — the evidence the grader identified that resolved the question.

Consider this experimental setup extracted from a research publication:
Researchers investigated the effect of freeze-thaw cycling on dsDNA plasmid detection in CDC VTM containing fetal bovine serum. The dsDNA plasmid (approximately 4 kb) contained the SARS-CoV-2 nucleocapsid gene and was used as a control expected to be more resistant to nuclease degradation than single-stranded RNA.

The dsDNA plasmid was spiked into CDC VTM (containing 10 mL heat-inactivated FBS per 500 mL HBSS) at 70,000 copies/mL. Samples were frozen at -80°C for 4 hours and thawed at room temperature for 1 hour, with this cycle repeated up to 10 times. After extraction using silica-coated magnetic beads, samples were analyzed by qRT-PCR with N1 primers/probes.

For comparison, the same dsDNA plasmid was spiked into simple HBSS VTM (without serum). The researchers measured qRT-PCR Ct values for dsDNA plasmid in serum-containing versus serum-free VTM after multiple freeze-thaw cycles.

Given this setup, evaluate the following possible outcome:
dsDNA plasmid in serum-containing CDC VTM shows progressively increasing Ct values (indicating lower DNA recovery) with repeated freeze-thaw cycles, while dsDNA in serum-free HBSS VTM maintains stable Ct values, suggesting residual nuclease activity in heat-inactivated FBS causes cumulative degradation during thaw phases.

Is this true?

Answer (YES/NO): NO